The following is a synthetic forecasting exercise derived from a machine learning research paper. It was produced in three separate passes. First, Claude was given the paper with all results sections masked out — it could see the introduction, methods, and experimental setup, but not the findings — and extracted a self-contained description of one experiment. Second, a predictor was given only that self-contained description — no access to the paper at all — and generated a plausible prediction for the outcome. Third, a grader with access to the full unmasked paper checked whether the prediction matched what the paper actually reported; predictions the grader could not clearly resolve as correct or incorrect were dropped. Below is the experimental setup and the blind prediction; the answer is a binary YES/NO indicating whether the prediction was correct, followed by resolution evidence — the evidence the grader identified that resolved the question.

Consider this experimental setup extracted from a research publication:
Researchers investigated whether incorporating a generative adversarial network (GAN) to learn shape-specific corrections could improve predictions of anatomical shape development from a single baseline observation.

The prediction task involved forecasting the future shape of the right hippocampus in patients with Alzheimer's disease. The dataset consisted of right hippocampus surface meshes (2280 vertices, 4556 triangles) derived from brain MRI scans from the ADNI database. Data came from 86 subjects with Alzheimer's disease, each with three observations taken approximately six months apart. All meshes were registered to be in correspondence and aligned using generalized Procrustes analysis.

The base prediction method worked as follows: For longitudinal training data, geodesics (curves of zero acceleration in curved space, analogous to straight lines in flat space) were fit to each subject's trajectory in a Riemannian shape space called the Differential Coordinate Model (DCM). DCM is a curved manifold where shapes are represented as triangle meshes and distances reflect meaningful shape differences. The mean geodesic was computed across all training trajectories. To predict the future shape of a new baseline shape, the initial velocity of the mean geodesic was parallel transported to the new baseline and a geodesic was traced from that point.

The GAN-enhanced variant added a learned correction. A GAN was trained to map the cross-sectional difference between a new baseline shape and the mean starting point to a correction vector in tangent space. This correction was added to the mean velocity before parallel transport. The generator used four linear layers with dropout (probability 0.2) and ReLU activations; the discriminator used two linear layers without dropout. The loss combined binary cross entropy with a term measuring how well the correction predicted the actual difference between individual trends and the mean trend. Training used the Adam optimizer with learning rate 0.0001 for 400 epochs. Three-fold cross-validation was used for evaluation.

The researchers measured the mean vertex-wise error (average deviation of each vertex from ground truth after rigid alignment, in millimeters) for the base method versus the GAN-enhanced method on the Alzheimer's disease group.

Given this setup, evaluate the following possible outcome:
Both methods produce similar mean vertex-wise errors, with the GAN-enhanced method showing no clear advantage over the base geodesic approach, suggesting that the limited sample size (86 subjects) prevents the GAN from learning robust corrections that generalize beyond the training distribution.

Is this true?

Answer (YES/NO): YES